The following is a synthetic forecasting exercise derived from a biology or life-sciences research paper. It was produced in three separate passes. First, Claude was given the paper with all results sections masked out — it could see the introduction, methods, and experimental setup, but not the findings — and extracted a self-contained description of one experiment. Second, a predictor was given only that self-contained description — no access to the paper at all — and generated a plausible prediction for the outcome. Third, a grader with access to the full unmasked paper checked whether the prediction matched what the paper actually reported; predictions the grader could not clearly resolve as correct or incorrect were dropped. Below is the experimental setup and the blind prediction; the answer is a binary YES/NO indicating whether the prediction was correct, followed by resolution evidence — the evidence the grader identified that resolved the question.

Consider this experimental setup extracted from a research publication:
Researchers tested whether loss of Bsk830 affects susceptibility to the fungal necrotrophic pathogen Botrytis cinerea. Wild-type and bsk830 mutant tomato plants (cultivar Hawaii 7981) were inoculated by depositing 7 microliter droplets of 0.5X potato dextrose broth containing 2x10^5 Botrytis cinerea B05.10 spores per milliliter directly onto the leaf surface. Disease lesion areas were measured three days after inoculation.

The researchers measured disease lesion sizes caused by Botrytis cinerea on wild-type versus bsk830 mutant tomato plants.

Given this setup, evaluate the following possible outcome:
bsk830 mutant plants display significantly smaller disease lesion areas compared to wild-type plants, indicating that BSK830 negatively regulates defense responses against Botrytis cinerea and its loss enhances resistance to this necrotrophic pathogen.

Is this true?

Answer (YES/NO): NO